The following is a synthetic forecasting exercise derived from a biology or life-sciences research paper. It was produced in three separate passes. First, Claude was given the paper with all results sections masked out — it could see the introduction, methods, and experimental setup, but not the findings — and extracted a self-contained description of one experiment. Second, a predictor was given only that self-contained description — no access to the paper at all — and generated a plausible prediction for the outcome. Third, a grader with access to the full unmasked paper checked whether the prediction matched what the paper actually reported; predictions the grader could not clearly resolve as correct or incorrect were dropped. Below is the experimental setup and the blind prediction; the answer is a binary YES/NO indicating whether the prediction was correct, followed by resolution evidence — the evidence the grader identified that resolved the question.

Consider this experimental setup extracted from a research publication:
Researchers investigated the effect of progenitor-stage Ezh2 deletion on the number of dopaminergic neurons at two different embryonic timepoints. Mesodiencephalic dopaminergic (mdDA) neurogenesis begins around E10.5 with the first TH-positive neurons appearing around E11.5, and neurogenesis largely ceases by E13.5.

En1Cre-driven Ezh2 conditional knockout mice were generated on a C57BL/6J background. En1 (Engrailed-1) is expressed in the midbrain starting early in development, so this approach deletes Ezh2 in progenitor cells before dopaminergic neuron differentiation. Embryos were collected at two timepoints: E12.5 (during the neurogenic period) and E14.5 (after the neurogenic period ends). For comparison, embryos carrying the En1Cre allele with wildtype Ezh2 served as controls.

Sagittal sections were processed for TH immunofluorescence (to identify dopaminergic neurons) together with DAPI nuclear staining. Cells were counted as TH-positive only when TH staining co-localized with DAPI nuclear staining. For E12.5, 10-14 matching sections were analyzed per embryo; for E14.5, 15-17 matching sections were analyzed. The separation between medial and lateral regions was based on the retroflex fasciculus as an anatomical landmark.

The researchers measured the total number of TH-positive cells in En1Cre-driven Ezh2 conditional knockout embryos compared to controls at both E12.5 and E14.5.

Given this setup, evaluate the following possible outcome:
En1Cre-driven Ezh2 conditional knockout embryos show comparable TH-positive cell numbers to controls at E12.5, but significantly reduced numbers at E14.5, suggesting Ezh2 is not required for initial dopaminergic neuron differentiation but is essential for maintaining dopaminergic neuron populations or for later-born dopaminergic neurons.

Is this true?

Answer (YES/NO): YES